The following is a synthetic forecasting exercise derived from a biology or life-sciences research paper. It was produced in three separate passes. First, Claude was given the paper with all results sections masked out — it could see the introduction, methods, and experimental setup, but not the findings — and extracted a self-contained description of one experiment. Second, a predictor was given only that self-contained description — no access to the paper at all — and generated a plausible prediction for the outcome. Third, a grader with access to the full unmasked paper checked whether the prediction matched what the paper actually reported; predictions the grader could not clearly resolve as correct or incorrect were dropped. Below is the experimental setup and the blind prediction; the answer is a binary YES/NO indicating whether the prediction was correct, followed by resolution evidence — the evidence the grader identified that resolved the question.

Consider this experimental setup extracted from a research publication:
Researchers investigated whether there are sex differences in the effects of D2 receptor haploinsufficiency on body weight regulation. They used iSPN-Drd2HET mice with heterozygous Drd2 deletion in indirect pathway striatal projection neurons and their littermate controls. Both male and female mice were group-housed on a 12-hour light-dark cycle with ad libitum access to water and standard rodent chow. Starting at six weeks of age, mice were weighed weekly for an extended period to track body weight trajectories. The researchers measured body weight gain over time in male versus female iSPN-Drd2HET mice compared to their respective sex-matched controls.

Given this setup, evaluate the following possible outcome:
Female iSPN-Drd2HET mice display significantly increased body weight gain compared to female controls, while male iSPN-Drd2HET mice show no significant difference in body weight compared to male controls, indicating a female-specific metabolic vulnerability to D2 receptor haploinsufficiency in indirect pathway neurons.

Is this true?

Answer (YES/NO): NO